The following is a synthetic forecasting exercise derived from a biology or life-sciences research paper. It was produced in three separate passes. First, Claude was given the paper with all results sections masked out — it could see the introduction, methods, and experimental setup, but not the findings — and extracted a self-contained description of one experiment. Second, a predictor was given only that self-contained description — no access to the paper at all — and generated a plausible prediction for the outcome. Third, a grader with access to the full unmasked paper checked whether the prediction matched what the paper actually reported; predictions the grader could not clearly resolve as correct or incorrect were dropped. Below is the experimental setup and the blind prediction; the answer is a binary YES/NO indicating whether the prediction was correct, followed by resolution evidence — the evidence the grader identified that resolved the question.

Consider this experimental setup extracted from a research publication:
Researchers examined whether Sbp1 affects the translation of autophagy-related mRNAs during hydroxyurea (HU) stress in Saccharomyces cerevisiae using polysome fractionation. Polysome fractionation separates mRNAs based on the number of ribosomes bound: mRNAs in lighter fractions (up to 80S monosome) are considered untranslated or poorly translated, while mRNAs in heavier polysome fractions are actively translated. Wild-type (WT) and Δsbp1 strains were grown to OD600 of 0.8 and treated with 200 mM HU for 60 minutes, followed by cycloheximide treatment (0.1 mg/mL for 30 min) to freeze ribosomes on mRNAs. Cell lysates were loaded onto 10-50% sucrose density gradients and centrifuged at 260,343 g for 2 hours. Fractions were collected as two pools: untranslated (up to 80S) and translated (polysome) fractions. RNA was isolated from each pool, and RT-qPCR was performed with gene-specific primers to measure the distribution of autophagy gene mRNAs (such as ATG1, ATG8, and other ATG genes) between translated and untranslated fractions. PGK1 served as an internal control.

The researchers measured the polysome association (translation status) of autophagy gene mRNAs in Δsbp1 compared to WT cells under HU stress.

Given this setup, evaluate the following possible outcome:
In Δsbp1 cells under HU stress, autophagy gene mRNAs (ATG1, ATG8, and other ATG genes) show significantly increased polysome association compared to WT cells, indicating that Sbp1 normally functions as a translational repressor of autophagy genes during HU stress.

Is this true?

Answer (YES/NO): YES